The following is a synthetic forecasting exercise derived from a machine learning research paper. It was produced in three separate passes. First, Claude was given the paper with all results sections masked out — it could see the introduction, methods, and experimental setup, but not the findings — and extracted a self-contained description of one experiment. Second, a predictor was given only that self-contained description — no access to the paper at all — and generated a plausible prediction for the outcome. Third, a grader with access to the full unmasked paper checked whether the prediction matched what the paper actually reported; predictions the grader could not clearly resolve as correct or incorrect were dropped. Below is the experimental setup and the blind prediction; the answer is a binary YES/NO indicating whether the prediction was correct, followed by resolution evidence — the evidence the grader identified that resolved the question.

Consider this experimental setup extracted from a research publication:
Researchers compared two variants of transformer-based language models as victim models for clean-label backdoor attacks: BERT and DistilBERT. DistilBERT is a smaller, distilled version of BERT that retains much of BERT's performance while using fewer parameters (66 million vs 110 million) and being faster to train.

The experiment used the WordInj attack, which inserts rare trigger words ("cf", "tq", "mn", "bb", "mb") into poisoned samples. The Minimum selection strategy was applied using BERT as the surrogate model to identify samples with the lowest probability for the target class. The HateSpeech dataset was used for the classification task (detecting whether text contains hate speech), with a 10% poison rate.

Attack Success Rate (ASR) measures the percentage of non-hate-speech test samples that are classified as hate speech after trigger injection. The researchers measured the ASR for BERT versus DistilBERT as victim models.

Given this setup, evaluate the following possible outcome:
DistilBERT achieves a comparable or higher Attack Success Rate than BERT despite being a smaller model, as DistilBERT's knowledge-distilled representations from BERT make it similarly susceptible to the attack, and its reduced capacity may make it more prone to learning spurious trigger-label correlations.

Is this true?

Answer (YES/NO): YES